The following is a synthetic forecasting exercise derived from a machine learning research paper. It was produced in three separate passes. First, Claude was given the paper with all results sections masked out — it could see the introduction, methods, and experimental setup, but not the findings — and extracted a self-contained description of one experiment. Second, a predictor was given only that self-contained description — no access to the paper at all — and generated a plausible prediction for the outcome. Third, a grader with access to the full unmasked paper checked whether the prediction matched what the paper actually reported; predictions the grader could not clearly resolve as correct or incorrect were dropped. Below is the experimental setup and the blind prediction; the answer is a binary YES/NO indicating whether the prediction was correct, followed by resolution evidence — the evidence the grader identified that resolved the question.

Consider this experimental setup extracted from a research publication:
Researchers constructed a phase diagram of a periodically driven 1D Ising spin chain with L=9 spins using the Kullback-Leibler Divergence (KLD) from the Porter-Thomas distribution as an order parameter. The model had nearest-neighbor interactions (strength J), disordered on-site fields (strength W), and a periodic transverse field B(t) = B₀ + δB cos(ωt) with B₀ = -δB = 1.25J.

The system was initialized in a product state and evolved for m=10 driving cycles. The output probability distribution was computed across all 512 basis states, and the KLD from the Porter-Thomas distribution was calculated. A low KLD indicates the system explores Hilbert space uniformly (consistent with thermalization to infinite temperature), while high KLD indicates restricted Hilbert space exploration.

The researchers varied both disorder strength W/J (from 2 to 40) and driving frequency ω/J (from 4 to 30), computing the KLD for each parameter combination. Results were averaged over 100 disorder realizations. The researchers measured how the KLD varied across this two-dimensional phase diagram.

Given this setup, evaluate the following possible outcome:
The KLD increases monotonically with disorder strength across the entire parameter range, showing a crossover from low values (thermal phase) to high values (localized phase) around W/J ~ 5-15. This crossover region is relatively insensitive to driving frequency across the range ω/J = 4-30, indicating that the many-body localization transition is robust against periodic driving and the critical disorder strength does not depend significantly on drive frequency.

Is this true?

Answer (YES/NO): NO